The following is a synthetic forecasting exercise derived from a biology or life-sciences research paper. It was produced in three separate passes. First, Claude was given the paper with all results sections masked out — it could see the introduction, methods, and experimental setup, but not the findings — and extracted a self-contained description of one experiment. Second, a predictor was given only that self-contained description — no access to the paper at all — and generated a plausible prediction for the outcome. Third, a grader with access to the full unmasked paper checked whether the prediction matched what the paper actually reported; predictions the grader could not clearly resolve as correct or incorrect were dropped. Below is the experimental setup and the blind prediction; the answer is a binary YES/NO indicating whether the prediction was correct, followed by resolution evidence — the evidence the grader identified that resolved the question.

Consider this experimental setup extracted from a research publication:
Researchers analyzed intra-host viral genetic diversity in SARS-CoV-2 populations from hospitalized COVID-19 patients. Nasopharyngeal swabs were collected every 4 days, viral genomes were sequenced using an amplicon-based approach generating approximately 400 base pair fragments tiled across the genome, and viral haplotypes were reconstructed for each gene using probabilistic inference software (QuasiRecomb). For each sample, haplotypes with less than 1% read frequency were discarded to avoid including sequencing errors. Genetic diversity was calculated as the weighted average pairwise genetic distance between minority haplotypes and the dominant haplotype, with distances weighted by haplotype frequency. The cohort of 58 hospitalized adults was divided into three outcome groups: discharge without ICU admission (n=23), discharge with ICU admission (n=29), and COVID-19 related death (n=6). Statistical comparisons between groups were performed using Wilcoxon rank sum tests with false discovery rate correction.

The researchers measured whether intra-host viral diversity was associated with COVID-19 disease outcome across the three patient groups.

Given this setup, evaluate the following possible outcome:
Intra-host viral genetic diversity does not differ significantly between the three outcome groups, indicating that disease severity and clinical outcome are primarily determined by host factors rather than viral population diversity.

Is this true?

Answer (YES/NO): YES